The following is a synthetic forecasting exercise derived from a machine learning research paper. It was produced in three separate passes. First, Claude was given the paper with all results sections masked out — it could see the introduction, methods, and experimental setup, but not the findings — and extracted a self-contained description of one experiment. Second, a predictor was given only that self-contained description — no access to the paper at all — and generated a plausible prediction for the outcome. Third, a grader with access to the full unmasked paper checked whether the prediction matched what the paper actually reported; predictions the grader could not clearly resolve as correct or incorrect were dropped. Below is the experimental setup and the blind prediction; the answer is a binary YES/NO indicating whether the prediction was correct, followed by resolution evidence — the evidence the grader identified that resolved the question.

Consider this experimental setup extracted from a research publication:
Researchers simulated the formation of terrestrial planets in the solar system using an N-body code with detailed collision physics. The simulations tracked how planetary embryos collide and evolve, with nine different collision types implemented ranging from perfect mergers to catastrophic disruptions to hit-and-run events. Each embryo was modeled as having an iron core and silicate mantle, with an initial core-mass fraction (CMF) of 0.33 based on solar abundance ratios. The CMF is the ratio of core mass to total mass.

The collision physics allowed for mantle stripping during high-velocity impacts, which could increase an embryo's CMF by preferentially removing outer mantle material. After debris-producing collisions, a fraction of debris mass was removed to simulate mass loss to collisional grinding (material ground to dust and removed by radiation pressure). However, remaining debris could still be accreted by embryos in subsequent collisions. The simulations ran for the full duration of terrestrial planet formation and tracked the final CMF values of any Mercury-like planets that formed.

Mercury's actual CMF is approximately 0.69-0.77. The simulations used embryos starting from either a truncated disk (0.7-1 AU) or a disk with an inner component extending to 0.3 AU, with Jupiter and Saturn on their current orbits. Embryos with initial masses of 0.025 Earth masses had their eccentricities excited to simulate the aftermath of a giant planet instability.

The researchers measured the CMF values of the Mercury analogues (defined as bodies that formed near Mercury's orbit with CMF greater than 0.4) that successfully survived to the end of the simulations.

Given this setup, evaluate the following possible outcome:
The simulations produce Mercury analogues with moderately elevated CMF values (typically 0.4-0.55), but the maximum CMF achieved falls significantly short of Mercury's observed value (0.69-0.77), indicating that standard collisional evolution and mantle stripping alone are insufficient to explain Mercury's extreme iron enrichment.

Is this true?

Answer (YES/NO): YES